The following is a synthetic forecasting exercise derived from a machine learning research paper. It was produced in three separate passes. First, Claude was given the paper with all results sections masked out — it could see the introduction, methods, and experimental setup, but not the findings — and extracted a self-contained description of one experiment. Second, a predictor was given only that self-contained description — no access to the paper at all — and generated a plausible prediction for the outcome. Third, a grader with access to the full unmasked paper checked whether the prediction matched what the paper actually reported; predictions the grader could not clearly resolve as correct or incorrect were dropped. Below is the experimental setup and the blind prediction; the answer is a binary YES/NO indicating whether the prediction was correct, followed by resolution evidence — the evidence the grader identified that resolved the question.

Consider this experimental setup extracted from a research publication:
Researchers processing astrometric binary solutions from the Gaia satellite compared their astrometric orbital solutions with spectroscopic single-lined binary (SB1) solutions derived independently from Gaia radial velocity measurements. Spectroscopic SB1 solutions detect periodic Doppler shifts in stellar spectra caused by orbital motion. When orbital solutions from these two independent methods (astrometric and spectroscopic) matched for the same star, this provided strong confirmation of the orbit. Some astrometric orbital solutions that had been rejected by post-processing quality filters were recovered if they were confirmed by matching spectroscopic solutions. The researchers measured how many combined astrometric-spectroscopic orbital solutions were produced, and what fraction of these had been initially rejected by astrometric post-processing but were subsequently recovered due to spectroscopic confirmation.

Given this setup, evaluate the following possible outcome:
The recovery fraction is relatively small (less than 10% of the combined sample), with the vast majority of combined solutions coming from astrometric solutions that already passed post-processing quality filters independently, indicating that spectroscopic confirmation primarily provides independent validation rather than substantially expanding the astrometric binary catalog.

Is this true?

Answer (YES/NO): YES